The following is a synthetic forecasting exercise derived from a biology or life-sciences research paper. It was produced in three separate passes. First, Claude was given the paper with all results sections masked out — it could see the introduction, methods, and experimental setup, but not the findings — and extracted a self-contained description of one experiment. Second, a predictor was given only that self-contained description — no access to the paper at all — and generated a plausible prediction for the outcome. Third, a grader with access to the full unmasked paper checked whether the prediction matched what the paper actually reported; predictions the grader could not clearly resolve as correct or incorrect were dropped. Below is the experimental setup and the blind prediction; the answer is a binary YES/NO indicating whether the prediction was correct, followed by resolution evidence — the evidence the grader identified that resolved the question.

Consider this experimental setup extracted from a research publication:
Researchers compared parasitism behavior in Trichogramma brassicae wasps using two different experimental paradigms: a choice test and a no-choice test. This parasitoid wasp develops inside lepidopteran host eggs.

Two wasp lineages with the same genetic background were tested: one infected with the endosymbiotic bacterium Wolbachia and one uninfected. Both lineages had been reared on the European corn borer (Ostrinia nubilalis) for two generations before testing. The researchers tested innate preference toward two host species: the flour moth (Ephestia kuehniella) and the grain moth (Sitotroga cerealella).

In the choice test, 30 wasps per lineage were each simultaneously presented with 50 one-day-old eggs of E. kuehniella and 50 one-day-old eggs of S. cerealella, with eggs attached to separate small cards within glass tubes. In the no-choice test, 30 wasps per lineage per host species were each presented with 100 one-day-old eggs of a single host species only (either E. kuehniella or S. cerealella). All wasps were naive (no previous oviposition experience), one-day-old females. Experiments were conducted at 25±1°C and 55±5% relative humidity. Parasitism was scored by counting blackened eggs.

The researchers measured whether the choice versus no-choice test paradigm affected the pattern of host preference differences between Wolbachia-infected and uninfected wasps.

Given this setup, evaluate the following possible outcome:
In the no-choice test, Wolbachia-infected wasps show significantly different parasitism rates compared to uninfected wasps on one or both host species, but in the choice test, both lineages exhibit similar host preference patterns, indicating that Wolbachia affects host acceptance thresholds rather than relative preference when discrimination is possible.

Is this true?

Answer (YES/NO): NO